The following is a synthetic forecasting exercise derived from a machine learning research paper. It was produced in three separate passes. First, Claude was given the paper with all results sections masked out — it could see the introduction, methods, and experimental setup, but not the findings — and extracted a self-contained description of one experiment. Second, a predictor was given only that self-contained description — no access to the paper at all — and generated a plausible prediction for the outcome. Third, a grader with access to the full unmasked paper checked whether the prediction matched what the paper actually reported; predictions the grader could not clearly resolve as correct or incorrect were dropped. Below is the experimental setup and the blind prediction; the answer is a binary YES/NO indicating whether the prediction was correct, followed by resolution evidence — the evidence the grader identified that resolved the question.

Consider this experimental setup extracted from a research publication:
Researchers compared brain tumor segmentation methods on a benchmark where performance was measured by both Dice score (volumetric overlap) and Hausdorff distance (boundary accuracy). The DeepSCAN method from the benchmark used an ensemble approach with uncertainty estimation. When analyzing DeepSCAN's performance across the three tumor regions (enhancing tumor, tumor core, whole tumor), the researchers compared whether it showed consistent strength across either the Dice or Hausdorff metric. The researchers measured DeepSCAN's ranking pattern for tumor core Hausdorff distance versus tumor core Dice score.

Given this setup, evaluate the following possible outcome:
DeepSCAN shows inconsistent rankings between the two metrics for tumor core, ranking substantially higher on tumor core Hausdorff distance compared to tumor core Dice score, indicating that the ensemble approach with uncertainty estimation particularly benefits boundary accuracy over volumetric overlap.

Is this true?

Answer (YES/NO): YES